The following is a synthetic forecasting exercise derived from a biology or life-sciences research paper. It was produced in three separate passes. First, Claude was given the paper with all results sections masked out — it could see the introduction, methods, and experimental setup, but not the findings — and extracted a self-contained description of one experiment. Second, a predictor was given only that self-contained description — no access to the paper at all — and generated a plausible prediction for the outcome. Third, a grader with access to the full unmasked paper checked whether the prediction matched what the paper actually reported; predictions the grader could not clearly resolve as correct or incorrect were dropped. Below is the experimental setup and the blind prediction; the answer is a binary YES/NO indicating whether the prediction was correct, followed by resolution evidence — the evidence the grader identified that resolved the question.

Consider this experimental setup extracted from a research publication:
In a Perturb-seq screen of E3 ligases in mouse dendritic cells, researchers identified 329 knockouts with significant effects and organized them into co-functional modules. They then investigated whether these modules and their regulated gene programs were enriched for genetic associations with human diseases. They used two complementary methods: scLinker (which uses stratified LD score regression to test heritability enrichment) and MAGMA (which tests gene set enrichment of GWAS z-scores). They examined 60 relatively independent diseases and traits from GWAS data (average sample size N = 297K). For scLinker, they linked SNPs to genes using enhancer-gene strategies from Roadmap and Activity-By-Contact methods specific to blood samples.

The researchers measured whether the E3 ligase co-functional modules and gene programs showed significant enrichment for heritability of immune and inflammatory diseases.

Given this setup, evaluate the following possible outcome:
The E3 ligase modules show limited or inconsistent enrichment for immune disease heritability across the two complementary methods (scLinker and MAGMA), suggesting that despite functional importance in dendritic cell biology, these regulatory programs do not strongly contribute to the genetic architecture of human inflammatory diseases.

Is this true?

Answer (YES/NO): NO